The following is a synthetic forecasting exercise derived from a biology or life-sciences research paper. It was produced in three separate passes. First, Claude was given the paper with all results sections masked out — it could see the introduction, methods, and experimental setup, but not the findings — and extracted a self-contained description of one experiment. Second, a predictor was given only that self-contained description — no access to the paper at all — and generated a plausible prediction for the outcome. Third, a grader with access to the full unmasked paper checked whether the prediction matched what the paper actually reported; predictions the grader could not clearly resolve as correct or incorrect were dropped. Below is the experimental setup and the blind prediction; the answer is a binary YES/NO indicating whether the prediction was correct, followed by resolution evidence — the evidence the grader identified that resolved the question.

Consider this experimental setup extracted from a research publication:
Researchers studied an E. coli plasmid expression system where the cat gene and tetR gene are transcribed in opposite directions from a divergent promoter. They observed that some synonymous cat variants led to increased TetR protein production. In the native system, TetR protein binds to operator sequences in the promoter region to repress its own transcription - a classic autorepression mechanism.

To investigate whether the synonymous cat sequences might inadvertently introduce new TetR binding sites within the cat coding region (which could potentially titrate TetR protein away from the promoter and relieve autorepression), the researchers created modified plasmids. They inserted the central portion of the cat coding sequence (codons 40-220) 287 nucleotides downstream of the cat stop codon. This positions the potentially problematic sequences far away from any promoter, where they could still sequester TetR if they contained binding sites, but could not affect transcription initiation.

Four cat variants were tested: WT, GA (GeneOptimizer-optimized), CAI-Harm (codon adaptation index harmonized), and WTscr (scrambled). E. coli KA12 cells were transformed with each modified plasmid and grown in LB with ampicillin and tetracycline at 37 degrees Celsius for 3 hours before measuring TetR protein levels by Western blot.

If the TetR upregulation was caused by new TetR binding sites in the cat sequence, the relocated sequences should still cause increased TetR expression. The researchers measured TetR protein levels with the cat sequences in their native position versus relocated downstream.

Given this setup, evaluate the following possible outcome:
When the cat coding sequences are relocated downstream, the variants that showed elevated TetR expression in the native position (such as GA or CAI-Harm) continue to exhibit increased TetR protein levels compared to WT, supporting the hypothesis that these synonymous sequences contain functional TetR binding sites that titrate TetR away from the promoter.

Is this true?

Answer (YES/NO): NO